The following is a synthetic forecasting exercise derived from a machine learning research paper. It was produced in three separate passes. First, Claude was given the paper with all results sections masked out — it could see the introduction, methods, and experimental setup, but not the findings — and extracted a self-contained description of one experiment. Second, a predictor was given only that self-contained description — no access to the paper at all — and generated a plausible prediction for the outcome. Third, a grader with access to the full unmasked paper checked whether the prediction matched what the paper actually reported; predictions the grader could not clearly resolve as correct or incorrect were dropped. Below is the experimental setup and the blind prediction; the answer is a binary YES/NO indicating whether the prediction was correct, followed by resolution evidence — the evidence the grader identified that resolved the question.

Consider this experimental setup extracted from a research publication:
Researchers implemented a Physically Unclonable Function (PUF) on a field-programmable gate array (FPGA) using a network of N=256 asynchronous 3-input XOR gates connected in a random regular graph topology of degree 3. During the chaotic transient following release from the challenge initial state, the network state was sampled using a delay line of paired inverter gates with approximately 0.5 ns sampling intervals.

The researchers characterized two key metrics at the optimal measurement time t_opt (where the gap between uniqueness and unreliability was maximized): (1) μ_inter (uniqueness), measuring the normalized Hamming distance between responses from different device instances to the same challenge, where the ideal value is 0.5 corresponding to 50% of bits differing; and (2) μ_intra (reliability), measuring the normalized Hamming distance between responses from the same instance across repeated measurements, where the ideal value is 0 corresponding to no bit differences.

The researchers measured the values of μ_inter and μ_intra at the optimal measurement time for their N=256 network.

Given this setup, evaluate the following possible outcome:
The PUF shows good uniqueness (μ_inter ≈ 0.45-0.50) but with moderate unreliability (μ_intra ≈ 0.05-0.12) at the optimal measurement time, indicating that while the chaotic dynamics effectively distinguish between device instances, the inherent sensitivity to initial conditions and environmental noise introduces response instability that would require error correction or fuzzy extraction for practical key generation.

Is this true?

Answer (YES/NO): NO